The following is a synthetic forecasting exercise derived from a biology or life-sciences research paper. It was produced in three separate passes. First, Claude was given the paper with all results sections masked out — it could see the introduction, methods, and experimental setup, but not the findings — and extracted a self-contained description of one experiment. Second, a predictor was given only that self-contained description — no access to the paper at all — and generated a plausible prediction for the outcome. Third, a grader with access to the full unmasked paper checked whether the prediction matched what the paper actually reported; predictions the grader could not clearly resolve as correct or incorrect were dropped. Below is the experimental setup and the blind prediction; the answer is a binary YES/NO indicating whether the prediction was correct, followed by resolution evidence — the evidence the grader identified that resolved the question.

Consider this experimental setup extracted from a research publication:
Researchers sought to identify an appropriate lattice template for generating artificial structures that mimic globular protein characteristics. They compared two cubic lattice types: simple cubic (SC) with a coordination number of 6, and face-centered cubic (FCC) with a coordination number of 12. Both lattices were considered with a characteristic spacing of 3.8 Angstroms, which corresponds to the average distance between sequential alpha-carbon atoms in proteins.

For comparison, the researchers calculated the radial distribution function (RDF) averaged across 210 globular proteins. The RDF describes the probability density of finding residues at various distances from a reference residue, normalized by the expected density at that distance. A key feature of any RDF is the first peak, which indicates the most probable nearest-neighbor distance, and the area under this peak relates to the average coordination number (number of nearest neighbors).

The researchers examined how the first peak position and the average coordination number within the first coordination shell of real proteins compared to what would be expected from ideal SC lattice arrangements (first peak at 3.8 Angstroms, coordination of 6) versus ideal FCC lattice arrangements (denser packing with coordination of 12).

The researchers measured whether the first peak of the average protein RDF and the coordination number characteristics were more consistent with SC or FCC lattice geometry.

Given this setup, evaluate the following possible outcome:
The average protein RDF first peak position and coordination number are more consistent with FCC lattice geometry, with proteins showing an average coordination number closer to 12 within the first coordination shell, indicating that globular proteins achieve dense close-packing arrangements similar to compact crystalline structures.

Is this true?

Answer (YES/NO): NO